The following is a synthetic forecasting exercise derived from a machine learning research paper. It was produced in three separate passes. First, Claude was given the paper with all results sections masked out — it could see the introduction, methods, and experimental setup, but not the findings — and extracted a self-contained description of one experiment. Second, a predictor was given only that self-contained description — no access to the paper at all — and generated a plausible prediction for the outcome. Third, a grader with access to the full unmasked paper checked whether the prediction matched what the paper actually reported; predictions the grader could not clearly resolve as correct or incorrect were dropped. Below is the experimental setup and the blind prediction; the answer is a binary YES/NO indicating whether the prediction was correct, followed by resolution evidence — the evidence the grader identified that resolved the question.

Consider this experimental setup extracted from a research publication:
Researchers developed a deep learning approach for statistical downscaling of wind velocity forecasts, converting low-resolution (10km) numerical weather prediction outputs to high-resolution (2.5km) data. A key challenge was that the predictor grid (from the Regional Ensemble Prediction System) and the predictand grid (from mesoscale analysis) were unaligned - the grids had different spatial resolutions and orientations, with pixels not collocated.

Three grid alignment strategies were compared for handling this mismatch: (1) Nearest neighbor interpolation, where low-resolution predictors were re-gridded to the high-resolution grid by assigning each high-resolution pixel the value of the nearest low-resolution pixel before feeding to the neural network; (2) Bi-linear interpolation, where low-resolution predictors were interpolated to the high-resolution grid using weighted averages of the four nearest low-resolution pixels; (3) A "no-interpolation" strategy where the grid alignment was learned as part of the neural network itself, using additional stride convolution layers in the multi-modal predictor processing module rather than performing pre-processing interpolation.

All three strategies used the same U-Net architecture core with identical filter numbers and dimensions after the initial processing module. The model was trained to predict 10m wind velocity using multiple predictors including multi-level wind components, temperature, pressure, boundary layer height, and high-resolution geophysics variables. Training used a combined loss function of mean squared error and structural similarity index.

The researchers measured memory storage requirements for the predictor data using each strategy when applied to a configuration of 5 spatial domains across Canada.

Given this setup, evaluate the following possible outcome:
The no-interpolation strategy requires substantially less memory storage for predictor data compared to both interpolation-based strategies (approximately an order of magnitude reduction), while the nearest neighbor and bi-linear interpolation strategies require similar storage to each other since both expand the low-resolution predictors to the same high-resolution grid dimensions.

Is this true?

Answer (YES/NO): NO